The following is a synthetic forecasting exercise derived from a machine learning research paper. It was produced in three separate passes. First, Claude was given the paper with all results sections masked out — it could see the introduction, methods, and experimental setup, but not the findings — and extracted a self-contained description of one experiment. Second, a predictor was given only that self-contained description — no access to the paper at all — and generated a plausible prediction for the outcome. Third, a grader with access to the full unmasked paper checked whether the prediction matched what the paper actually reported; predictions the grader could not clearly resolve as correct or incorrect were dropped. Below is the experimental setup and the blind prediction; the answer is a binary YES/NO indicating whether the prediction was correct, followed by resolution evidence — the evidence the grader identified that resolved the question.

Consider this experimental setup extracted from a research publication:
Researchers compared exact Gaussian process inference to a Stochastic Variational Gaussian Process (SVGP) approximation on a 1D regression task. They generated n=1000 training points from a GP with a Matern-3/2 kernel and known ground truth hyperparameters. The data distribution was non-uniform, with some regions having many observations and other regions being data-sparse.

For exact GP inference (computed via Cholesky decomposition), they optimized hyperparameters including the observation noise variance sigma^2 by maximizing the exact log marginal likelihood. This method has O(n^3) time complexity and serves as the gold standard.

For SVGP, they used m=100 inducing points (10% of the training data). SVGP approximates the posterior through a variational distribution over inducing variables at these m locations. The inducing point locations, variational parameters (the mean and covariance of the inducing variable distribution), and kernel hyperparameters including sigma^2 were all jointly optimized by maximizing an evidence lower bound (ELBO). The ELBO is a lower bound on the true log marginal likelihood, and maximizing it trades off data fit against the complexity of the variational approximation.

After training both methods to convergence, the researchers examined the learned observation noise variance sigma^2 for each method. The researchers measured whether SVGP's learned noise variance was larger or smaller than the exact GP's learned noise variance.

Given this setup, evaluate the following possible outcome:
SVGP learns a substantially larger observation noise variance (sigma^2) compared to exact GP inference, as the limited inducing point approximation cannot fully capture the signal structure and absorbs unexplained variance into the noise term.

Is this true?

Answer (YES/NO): YES